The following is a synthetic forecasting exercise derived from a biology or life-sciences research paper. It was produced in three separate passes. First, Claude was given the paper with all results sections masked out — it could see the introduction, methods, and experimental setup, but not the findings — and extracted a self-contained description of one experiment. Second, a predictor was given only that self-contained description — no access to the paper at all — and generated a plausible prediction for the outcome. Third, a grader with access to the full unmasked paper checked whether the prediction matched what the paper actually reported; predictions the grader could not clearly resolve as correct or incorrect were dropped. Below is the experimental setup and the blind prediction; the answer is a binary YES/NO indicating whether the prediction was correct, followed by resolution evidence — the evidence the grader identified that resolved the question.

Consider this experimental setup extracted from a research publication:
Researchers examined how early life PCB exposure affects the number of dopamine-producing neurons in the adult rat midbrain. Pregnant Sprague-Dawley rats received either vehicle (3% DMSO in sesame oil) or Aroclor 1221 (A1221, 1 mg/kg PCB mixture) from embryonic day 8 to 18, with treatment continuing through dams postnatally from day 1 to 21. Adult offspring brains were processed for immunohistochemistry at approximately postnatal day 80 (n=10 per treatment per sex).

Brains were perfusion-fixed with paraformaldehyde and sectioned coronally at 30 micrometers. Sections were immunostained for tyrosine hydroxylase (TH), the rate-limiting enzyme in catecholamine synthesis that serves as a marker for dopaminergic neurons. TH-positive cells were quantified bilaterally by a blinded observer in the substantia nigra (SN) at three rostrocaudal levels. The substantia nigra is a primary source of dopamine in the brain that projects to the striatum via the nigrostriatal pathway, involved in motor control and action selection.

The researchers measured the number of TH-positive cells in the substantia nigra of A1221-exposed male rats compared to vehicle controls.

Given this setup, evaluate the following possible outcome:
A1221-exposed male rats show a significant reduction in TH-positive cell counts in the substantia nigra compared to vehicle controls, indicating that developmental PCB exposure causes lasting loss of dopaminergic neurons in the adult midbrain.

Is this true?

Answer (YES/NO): NO